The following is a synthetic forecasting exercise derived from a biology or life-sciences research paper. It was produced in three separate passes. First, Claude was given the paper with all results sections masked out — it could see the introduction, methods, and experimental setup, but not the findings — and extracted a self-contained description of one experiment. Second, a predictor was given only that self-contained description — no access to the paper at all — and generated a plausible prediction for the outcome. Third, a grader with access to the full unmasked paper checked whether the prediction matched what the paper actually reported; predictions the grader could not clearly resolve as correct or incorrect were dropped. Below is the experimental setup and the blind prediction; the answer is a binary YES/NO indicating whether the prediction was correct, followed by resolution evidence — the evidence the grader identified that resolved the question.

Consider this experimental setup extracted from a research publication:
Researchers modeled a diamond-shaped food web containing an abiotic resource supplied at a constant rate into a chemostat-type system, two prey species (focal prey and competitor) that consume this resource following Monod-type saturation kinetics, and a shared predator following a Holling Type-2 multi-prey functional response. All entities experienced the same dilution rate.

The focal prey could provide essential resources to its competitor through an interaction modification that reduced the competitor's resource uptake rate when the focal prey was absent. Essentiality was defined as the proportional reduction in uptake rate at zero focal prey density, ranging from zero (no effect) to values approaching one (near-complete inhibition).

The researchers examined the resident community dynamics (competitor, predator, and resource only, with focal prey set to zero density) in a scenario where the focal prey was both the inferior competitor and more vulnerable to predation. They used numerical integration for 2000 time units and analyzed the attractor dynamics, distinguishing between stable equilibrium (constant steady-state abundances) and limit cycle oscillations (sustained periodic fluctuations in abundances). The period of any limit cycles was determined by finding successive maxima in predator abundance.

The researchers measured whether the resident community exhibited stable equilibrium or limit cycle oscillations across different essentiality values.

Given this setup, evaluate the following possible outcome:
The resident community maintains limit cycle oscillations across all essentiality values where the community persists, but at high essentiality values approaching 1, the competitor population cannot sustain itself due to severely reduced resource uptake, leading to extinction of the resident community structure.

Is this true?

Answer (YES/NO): NO